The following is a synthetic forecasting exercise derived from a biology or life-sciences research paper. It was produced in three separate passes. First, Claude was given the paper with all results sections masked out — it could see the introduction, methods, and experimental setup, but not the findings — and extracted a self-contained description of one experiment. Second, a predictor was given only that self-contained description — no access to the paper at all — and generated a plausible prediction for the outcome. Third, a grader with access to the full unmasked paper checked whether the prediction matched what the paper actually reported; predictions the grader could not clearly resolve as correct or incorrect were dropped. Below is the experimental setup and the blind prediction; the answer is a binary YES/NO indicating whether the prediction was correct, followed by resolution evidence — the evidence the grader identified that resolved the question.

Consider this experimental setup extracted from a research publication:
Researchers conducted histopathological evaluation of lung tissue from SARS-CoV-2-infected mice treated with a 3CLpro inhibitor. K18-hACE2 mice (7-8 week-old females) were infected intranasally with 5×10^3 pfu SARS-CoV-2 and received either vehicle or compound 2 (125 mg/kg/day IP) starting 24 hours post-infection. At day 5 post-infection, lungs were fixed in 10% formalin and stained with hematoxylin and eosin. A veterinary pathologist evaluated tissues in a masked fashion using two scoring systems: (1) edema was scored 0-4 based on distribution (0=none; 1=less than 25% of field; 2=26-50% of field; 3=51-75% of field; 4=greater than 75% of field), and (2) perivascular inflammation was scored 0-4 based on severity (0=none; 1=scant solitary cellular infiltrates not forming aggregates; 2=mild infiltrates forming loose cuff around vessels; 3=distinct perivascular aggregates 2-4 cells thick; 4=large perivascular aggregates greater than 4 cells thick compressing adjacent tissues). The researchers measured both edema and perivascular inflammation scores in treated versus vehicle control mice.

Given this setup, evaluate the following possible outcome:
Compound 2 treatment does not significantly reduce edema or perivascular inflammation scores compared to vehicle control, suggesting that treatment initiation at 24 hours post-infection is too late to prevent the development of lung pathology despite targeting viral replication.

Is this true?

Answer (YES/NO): NO